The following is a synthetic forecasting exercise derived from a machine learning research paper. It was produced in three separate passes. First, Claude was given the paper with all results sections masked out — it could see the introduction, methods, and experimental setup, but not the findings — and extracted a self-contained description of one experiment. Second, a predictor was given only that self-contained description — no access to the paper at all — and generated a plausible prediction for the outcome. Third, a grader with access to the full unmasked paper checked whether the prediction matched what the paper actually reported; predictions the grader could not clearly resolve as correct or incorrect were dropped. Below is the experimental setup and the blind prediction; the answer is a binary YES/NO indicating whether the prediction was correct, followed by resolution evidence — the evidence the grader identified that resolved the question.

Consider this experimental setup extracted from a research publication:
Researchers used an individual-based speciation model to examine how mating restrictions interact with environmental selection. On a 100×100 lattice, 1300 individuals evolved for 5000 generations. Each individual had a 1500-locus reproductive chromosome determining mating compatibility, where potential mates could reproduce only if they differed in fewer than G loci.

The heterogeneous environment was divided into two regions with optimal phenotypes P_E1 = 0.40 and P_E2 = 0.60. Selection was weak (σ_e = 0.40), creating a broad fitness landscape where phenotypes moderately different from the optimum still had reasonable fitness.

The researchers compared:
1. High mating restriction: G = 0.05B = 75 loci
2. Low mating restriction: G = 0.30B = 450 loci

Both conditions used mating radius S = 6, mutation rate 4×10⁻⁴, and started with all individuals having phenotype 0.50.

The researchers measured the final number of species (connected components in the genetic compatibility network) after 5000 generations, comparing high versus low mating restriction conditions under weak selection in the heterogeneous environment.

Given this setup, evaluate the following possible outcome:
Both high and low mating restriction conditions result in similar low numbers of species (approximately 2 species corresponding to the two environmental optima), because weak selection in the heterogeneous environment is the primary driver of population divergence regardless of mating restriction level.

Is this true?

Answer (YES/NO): NO